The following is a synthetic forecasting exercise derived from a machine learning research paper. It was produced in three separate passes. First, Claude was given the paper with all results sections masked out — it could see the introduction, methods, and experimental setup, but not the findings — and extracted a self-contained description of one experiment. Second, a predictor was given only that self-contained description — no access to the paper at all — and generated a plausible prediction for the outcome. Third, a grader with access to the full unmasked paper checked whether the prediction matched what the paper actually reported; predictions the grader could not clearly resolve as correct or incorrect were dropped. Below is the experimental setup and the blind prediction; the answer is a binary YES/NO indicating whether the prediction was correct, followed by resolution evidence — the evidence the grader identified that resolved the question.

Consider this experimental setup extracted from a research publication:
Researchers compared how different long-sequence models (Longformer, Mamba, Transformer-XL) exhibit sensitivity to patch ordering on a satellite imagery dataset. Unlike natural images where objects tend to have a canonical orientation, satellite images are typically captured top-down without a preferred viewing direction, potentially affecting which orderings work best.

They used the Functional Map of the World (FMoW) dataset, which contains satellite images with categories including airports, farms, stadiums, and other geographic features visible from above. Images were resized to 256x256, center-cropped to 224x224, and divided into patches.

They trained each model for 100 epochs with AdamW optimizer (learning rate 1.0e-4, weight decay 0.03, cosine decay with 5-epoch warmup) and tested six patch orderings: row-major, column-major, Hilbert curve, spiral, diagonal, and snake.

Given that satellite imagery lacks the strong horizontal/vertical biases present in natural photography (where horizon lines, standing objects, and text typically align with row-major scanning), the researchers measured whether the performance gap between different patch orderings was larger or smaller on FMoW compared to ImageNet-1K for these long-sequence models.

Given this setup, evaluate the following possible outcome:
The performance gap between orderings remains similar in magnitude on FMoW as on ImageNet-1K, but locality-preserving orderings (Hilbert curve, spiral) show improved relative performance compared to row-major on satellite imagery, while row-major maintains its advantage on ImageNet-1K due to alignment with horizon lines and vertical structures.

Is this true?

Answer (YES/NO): NO